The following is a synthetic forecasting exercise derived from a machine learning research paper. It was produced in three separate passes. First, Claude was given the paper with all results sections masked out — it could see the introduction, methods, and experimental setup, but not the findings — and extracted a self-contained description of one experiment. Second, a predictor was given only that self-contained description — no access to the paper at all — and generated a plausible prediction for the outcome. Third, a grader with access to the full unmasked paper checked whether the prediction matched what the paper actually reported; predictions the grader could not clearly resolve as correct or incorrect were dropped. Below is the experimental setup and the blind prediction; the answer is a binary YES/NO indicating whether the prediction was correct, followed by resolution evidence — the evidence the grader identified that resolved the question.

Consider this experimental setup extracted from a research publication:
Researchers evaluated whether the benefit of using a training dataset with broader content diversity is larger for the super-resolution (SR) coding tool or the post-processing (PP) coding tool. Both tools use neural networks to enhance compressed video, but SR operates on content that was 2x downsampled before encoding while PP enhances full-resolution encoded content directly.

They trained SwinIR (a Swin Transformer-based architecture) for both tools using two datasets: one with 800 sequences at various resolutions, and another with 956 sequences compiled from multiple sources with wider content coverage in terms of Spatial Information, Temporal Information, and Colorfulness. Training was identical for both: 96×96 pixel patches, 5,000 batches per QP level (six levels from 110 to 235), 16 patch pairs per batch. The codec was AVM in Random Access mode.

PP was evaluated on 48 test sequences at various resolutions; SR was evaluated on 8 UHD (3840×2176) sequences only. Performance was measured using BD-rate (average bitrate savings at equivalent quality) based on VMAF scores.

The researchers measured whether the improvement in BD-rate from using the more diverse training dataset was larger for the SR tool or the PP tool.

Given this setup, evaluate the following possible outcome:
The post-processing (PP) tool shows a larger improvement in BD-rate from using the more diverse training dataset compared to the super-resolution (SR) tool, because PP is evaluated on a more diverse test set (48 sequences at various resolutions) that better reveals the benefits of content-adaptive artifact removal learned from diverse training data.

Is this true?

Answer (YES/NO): NO